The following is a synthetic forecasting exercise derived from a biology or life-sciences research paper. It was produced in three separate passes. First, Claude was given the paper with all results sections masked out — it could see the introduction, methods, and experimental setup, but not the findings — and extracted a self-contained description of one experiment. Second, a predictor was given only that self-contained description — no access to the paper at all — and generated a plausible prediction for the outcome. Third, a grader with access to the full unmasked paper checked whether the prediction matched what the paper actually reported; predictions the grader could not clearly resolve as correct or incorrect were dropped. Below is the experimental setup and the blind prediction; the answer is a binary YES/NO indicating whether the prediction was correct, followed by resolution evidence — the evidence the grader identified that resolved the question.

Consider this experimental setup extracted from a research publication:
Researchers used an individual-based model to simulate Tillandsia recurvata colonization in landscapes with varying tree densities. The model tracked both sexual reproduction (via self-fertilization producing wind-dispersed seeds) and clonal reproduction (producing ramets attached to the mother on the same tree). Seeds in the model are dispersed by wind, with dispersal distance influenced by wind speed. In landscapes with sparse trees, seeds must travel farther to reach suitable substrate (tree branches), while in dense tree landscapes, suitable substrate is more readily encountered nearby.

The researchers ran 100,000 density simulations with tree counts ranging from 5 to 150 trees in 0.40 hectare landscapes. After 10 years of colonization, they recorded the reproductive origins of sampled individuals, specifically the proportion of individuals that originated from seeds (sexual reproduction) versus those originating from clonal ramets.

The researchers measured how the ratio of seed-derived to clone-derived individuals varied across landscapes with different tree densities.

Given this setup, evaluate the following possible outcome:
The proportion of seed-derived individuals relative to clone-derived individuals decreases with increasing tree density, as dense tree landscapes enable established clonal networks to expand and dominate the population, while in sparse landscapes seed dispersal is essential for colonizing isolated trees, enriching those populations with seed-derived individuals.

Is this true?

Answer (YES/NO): NO